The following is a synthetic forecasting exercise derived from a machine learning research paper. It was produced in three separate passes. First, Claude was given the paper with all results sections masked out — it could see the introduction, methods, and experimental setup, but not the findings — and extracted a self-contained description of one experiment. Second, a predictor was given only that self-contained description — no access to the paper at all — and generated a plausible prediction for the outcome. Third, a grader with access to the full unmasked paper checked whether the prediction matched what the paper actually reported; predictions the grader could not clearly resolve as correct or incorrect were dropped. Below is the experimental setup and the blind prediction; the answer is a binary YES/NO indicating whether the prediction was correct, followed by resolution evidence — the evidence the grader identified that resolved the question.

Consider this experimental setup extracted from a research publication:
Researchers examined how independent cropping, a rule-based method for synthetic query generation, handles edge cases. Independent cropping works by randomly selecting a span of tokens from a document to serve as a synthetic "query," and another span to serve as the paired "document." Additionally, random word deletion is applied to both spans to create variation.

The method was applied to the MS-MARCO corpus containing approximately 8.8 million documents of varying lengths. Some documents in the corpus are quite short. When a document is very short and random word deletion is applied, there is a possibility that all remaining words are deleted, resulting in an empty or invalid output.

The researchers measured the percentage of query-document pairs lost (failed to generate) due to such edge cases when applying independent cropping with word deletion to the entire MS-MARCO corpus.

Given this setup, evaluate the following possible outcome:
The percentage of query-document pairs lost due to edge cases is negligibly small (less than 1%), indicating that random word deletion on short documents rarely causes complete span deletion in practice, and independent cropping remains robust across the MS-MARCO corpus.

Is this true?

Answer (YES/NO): YES